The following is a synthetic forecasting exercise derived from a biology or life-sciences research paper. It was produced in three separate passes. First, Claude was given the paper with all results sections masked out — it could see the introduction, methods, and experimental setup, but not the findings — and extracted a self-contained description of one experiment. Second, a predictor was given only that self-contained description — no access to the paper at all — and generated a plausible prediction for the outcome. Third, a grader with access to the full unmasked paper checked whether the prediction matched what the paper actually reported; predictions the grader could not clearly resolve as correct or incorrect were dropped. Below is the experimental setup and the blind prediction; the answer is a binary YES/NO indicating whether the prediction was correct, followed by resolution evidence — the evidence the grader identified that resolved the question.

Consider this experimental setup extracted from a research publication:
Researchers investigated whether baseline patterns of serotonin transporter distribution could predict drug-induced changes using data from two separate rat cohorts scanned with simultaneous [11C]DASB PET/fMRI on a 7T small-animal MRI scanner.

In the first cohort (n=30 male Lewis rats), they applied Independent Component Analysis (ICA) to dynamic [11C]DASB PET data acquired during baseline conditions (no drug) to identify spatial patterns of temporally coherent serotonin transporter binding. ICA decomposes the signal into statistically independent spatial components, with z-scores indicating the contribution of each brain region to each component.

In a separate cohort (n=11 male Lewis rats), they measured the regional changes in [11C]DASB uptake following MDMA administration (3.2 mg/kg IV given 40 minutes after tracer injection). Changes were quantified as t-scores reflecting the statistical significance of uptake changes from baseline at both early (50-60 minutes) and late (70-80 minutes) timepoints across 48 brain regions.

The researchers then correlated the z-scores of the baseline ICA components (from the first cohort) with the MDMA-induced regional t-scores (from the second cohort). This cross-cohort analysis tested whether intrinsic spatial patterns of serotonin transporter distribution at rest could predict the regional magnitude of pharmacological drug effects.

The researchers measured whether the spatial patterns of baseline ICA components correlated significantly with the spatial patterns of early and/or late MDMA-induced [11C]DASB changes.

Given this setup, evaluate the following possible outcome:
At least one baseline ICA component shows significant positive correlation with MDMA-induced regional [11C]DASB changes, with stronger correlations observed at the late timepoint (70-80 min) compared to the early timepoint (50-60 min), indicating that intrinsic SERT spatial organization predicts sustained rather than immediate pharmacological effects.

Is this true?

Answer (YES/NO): NO